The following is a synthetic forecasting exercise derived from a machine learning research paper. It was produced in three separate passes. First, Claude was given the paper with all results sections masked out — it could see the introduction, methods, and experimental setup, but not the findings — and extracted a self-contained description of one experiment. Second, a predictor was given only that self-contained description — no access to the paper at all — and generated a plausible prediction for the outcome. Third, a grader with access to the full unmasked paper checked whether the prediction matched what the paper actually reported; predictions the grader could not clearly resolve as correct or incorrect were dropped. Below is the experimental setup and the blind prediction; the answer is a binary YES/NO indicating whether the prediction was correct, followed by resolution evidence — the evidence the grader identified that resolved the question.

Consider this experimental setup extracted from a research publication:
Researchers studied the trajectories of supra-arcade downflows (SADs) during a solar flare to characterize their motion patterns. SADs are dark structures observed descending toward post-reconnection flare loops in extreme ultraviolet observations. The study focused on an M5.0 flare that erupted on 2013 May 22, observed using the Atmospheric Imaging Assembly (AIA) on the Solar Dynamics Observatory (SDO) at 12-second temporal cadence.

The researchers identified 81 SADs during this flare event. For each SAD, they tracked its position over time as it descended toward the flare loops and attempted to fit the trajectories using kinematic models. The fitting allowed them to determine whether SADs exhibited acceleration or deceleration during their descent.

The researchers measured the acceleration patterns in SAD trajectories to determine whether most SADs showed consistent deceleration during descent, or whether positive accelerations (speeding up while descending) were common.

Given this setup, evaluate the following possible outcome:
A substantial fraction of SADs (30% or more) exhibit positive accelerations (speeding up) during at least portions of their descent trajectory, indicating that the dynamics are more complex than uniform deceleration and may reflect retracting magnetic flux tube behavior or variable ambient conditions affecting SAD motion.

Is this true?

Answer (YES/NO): NO